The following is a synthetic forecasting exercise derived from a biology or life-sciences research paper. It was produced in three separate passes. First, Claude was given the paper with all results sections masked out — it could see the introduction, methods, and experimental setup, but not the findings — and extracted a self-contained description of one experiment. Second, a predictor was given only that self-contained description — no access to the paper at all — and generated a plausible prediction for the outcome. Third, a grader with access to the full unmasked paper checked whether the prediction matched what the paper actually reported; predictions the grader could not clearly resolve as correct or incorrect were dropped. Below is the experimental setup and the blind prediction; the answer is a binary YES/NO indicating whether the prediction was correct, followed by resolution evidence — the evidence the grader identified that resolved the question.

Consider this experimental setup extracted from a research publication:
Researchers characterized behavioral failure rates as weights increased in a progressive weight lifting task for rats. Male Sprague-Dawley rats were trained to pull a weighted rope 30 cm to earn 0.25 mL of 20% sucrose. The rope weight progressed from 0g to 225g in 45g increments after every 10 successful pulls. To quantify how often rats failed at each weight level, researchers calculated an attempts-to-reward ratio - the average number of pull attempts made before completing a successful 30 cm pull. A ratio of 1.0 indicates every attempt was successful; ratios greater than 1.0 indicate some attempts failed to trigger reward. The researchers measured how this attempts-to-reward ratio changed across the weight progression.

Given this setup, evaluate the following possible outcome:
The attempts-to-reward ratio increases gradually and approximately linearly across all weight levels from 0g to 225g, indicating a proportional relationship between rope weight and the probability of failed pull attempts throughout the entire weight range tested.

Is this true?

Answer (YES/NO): NO